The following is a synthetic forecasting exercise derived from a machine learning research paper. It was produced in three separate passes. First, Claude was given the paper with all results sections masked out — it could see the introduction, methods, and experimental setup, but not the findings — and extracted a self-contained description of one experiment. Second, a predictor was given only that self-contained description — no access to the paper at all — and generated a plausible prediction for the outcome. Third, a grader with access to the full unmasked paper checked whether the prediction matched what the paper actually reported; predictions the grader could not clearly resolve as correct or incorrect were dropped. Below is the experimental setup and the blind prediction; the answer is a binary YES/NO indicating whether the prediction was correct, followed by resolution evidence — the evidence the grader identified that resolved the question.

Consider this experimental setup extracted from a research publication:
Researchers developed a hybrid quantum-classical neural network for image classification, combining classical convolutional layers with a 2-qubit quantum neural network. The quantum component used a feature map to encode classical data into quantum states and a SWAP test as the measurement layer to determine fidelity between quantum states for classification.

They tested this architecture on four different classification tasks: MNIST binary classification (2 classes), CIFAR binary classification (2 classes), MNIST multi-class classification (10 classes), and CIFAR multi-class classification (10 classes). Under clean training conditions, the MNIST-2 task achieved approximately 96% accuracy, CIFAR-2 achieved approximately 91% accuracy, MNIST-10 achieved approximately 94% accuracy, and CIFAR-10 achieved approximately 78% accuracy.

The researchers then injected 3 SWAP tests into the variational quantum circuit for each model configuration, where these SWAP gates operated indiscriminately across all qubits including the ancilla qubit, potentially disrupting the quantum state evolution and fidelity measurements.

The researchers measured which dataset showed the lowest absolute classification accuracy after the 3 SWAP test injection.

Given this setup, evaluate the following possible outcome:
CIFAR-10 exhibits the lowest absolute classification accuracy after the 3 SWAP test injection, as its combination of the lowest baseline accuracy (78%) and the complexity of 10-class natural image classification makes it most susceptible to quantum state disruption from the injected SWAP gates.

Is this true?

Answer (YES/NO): YES